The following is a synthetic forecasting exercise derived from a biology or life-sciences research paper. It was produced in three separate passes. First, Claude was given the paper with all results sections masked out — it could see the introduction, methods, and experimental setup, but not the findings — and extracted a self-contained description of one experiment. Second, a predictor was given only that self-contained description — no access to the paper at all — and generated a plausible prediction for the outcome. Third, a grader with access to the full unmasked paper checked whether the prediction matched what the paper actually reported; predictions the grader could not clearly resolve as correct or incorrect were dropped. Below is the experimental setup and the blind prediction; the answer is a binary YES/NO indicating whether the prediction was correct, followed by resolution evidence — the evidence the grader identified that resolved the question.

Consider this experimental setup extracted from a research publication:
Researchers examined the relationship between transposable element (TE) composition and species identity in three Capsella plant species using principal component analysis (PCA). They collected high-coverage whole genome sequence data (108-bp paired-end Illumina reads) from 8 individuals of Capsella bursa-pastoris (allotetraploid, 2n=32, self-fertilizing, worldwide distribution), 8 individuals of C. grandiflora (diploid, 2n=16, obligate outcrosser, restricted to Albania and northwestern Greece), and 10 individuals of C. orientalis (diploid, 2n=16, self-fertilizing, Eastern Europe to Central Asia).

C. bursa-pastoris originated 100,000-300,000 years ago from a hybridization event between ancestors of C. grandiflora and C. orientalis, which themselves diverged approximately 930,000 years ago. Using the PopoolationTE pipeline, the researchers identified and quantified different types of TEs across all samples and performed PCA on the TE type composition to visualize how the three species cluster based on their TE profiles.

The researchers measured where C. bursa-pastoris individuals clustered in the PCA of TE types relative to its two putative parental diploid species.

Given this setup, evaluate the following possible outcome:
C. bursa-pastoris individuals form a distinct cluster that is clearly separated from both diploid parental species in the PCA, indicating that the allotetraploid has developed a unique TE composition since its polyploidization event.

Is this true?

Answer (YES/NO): NO